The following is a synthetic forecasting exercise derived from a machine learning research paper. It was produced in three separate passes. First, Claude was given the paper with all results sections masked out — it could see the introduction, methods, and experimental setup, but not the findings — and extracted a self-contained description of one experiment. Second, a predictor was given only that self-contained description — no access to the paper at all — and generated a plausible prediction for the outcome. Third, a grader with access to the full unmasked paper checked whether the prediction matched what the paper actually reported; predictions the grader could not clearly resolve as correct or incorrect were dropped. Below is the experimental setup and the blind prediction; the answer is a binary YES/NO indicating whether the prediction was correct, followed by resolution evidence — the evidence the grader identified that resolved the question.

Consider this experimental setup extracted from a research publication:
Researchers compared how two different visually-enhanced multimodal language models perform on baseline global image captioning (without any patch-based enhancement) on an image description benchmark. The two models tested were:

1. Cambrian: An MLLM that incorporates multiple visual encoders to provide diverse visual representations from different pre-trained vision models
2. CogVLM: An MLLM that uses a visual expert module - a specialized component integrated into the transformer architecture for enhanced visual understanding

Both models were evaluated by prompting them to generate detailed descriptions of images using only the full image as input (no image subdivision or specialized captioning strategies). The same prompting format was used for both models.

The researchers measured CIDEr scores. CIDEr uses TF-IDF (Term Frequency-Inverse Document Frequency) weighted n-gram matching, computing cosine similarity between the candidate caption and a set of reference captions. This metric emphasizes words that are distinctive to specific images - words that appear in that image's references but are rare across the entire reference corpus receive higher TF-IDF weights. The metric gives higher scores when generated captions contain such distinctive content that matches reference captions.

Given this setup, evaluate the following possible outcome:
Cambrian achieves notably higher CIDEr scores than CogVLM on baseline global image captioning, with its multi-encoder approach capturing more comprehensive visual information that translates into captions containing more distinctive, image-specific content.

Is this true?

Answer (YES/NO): NO